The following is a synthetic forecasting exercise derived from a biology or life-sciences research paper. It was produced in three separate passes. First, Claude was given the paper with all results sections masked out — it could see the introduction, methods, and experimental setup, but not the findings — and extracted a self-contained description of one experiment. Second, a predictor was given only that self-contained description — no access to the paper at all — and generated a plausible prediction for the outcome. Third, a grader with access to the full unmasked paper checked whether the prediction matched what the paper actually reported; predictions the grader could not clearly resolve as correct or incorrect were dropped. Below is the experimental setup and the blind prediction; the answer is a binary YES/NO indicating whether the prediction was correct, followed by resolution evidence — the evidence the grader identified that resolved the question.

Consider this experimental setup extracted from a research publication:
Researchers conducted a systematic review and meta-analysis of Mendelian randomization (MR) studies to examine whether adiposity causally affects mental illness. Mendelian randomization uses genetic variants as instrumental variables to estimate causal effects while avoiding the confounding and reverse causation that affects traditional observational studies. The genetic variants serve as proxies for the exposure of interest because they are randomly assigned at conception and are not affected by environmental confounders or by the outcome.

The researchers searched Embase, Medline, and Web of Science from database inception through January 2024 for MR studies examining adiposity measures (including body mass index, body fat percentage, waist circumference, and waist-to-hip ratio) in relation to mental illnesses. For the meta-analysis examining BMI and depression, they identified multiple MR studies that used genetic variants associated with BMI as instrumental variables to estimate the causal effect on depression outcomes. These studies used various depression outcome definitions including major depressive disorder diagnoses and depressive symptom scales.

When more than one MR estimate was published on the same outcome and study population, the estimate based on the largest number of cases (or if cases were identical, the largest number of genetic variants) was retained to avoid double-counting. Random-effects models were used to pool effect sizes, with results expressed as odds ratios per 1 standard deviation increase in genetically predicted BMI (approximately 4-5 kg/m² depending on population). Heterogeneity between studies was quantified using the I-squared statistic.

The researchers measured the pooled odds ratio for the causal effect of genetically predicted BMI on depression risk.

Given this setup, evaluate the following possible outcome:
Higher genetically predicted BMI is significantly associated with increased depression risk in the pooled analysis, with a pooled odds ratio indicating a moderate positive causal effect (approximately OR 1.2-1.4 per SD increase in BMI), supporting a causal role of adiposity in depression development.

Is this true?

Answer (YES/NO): NO